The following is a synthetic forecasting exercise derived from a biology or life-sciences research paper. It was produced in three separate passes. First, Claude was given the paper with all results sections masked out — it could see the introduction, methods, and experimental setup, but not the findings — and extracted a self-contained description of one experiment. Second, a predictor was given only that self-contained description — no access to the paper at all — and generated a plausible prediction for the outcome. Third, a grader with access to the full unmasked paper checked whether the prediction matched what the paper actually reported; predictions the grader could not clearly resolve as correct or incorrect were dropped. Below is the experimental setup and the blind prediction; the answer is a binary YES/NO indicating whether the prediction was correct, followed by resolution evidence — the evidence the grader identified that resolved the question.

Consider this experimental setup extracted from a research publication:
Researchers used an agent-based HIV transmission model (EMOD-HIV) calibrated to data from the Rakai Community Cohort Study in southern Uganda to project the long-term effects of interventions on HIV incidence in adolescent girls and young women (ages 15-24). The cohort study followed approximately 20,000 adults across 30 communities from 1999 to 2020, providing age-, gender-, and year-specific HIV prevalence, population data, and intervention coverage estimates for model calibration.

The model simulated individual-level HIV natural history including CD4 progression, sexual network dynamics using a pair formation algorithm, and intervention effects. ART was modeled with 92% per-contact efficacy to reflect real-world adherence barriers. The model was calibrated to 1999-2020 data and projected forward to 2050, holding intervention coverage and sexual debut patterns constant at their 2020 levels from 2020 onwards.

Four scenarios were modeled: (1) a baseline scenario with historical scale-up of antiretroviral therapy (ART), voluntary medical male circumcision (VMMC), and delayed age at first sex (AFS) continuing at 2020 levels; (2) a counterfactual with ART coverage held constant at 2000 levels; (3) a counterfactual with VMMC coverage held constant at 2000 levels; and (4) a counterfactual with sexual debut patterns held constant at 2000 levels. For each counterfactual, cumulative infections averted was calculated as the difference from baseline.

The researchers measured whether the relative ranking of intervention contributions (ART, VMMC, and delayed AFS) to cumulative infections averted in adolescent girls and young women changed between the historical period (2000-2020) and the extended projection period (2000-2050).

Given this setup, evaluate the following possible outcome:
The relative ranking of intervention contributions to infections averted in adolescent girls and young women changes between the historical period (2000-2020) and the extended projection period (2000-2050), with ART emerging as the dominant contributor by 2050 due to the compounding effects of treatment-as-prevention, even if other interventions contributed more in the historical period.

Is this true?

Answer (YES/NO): NO